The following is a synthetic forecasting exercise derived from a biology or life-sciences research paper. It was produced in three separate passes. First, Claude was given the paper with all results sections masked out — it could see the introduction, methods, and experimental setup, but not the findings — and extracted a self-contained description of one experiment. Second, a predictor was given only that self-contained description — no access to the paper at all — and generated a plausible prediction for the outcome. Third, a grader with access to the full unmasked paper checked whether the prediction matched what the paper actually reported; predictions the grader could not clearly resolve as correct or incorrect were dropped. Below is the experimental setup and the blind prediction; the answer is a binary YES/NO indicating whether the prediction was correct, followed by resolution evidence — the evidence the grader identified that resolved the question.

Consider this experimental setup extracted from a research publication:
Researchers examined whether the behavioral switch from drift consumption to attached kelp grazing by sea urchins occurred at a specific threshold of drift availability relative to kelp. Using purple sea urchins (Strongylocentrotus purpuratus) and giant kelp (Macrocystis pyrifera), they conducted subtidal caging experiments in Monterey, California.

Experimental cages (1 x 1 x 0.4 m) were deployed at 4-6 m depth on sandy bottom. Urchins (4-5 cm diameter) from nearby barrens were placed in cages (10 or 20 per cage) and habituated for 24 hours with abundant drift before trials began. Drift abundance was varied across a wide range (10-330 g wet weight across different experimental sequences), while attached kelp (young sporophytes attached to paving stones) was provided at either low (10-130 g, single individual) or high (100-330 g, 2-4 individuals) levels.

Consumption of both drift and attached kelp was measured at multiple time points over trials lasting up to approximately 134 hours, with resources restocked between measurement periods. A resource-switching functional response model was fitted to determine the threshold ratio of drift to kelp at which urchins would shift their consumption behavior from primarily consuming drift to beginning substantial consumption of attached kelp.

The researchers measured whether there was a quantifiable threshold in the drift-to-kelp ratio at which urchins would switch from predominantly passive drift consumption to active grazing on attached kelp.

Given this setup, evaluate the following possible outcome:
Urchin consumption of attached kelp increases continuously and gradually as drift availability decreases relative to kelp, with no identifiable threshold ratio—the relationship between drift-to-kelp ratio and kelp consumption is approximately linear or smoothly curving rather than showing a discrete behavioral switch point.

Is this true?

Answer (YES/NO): NO